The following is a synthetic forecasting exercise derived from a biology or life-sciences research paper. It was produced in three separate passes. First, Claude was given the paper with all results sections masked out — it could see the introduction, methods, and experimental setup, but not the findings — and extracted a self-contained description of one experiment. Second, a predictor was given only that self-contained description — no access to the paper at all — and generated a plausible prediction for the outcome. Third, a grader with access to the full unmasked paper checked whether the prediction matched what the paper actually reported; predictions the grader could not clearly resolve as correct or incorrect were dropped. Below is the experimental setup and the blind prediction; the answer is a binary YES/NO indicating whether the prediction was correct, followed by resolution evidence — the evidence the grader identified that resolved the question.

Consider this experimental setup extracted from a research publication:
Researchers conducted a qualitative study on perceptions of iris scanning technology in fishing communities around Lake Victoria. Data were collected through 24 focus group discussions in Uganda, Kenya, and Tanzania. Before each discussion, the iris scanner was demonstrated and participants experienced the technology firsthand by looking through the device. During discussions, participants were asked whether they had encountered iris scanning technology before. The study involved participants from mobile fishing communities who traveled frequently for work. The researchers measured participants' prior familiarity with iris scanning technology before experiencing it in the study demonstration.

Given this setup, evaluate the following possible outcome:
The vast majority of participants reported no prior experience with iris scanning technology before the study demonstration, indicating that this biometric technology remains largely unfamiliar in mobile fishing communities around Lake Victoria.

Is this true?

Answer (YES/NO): YES